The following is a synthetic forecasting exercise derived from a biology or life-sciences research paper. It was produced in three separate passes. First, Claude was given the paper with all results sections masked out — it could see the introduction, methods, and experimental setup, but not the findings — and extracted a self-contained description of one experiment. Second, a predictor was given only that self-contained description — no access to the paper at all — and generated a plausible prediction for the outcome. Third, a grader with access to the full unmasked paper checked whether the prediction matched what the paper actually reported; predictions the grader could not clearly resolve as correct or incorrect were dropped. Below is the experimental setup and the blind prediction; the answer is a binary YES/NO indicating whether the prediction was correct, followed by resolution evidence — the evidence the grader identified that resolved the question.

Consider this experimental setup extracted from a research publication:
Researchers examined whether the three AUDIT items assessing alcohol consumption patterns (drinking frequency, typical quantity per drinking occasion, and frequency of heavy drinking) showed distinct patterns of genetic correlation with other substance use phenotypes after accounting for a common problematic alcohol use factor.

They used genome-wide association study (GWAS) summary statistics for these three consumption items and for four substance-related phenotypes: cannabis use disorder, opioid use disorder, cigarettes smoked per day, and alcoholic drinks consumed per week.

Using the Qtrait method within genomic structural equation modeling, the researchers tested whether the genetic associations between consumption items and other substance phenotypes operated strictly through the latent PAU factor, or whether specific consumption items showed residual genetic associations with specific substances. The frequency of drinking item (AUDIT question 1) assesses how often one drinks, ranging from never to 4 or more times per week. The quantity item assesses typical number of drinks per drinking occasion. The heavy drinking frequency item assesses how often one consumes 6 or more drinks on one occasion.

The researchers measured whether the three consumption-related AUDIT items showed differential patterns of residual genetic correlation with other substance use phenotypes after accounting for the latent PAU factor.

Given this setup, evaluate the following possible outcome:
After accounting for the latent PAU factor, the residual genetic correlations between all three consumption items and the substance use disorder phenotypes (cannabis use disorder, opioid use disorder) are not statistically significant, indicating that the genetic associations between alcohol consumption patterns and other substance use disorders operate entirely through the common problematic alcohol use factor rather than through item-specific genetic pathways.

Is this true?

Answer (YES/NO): NO